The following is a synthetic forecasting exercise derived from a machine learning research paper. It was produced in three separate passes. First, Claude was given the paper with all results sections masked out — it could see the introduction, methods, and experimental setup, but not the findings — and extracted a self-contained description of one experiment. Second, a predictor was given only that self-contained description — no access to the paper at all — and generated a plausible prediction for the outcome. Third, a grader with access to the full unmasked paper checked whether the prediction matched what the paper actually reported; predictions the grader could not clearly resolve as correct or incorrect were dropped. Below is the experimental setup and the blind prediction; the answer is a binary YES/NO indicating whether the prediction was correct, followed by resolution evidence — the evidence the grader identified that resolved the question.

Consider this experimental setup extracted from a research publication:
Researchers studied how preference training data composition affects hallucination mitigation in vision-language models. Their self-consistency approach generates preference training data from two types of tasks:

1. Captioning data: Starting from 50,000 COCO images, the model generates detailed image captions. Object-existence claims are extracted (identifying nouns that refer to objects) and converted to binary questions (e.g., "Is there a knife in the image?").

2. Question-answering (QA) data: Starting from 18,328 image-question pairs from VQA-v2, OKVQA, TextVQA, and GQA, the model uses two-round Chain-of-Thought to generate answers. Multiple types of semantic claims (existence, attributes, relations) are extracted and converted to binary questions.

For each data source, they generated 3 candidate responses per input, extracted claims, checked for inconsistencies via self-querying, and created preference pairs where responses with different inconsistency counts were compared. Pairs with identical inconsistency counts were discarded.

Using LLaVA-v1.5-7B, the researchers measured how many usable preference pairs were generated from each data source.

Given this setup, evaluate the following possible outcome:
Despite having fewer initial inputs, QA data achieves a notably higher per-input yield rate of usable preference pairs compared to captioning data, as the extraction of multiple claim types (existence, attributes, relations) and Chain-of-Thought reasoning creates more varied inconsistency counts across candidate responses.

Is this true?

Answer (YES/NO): YES